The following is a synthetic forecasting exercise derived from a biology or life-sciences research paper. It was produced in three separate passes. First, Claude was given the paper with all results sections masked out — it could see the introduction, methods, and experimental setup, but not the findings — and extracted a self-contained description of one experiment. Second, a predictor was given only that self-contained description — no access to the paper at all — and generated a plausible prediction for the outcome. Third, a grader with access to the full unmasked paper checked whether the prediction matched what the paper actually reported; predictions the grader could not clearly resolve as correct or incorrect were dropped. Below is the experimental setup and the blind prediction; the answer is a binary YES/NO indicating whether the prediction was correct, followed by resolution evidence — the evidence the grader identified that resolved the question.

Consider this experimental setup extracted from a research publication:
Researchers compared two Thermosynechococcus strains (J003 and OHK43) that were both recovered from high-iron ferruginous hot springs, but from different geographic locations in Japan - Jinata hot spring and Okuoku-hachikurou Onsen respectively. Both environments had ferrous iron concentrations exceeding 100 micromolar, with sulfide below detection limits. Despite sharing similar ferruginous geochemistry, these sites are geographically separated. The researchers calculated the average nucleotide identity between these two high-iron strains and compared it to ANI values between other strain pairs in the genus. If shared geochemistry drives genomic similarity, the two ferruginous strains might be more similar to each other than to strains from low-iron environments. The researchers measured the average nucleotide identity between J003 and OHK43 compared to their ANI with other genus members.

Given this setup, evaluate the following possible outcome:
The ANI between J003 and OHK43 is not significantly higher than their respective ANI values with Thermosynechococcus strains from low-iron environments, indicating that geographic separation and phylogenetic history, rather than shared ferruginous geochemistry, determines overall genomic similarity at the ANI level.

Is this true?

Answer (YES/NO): YES